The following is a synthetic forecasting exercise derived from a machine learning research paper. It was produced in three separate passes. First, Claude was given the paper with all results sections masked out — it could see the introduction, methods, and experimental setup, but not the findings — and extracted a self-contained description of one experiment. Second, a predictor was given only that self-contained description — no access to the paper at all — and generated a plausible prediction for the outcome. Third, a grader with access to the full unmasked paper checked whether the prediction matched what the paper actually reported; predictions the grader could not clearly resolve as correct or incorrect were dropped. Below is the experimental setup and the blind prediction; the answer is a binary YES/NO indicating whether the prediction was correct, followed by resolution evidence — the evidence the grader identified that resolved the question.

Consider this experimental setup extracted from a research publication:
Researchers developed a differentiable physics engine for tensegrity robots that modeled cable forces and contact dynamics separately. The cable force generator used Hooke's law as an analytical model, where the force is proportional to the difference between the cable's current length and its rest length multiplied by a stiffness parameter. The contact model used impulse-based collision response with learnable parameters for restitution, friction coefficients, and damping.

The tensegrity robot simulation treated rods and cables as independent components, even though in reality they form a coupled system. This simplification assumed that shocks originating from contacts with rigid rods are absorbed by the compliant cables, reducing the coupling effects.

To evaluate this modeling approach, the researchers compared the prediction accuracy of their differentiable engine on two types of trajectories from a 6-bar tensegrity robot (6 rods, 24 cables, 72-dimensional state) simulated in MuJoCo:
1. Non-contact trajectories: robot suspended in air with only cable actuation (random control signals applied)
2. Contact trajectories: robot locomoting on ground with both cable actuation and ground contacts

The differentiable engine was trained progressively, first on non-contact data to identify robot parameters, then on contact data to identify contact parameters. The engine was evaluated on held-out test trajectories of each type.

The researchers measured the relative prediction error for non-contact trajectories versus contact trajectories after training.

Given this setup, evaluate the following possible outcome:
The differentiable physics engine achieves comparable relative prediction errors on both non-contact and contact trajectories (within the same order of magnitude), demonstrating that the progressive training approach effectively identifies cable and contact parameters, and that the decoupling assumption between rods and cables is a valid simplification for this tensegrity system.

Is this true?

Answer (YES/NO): NO